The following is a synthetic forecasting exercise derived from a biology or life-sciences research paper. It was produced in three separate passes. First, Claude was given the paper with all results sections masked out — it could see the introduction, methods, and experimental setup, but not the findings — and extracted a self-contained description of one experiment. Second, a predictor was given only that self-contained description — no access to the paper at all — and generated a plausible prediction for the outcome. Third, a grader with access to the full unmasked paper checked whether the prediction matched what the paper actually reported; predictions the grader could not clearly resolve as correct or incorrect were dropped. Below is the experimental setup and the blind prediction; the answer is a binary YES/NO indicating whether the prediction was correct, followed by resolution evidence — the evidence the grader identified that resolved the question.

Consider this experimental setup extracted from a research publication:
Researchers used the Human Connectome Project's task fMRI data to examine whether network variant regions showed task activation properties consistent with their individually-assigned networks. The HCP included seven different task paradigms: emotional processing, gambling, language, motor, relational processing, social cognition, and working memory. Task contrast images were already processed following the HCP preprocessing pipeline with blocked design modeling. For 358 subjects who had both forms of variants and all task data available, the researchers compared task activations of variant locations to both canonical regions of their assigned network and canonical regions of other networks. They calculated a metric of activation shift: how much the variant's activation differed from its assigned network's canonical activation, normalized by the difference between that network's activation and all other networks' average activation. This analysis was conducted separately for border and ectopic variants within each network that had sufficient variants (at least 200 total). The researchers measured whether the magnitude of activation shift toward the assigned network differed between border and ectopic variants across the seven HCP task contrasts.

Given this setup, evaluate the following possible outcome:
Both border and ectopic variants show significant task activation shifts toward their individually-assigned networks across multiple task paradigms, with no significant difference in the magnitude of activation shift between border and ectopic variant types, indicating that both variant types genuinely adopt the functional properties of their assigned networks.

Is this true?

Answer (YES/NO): NO